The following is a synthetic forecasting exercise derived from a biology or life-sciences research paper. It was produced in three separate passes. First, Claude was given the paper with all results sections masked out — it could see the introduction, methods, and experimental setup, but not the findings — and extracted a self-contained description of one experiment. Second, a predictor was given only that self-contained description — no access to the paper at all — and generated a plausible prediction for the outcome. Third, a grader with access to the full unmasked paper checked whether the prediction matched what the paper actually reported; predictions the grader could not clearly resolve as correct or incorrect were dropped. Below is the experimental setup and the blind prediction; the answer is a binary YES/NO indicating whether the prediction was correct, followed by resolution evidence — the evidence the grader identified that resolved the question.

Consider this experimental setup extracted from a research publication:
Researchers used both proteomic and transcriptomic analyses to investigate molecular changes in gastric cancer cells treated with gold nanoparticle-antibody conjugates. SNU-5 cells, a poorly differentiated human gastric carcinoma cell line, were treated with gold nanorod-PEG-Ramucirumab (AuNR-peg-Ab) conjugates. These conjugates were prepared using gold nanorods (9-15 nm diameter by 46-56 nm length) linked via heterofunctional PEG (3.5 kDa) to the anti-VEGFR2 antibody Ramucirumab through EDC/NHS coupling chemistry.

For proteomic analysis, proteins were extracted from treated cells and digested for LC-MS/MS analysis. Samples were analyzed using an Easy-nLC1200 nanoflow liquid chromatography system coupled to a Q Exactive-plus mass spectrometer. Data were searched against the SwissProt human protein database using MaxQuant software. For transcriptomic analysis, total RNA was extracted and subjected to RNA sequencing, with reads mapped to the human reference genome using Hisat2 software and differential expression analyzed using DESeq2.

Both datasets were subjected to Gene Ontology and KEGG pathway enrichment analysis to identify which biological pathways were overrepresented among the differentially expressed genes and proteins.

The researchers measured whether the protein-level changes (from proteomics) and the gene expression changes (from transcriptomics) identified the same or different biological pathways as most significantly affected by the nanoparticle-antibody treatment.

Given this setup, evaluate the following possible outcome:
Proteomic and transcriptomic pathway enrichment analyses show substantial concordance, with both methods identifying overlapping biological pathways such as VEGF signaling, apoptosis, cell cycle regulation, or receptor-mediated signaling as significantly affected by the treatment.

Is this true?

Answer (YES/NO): NO